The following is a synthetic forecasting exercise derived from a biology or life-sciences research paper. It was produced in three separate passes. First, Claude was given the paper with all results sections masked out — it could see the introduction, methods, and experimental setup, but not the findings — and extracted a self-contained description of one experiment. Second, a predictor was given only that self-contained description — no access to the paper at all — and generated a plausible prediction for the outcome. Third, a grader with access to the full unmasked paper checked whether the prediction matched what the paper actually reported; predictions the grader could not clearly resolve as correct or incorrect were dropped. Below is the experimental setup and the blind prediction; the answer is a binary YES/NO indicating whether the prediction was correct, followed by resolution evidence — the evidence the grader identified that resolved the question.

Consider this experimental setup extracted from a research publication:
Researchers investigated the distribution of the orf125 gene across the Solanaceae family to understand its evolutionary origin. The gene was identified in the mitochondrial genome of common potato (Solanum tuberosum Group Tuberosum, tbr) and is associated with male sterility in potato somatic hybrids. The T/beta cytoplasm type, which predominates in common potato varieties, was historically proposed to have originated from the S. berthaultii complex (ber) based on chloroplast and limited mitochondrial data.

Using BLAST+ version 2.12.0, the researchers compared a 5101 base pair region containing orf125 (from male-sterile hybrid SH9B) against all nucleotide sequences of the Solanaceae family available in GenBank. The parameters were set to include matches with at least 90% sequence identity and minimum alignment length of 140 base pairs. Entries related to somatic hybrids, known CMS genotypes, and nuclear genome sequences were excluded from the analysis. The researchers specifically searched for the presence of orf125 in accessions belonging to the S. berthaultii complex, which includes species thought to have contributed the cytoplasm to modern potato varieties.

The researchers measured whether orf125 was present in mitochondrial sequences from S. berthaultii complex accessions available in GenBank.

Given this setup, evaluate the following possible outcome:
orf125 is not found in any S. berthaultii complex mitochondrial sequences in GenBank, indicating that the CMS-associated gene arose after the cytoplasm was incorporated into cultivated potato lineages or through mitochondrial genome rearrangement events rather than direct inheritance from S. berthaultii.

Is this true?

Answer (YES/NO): NO